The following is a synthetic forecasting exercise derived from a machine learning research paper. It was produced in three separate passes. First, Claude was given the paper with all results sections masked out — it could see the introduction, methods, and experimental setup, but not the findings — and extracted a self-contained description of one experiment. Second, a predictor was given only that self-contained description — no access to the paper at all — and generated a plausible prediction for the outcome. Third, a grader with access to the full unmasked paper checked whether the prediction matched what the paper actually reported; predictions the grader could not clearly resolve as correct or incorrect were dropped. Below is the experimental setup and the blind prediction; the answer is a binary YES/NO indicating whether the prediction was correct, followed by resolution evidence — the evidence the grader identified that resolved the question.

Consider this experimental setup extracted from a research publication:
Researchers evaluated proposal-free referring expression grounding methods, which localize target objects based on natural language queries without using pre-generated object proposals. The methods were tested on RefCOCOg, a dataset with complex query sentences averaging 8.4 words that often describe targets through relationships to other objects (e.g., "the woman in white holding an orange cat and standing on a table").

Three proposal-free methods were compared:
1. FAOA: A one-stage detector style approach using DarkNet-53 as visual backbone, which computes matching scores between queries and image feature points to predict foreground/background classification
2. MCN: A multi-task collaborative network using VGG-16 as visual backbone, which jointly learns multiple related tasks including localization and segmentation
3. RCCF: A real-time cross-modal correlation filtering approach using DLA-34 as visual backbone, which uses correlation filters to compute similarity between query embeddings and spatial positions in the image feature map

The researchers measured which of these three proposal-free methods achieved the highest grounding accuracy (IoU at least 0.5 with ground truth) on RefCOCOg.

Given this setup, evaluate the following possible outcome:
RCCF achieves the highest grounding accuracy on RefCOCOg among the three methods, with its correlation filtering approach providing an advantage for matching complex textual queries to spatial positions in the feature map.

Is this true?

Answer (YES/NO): YES